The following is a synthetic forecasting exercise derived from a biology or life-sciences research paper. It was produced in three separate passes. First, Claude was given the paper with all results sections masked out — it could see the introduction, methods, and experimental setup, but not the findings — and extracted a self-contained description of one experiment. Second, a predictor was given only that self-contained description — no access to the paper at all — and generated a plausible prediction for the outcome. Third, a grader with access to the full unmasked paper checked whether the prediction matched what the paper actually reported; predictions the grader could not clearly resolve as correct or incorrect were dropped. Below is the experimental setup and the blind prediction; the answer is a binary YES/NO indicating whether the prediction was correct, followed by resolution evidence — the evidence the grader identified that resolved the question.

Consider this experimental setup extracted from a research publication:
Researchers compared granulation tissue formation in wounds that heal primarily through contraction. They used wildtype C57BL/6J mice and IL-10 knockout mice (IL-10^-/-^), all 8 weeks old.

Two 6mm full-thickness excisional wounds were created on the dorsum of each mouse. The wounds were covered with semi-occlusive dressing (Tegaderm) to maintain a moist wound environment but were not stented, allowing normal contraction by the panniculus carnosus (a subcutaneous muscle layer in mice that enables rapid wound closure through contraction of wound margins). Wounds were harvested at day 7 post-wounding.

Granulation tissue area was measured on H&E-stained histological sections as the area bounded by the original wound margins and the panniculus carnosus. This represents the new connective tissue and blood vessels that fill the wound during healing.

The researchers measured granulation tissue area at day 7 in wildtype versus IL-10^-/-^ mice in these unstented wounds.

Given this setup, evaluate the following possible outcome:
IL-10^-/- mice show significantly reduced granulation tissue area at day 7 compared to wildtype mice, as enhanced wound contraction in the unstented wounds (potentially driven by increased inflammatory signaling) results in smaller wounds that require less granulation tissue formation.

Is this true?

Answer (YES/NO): NO